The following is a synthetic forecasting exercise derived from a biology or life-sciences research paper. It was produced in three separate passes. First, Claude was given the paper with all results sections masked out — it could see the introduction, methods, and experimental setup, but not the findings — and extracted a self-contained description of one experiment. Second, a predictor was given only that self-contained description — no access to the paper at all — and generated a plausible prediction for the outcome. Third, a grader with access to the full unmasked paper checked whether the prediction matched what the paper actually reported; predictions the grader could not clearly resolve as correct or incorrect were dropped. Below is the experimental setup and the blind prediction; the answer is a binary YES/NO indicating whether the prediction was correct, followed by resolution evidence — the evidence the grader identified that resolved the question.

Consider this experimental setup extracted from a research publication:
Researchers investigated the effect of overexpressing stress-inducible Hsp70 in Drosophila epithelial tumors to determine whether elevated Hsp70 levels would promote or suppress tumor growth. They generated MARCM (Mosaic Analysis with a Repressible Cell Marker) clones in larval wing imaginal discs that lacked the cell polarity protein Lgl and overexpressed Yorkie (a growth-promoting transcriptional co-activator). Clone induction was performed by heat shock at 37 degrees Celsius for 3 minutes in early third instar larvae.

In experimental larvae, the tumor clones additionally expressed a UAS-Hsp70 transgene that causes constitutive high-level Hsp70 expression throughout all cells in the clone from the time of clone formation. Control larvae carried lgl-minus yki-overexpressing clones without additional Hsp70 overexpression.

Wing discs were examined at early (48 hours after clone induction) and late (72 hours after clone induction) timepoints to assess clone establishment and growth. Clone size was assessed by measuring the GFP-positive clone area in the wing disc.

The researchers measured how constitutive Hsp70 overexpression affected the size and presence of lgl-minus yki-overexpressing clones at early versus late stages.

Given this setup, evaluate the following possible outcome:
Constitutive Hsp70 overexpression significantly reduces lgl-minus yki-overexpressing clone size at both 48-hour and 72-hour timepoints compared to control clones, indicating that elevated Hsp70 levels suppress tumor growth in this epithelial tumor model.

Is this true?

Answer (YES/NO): YES